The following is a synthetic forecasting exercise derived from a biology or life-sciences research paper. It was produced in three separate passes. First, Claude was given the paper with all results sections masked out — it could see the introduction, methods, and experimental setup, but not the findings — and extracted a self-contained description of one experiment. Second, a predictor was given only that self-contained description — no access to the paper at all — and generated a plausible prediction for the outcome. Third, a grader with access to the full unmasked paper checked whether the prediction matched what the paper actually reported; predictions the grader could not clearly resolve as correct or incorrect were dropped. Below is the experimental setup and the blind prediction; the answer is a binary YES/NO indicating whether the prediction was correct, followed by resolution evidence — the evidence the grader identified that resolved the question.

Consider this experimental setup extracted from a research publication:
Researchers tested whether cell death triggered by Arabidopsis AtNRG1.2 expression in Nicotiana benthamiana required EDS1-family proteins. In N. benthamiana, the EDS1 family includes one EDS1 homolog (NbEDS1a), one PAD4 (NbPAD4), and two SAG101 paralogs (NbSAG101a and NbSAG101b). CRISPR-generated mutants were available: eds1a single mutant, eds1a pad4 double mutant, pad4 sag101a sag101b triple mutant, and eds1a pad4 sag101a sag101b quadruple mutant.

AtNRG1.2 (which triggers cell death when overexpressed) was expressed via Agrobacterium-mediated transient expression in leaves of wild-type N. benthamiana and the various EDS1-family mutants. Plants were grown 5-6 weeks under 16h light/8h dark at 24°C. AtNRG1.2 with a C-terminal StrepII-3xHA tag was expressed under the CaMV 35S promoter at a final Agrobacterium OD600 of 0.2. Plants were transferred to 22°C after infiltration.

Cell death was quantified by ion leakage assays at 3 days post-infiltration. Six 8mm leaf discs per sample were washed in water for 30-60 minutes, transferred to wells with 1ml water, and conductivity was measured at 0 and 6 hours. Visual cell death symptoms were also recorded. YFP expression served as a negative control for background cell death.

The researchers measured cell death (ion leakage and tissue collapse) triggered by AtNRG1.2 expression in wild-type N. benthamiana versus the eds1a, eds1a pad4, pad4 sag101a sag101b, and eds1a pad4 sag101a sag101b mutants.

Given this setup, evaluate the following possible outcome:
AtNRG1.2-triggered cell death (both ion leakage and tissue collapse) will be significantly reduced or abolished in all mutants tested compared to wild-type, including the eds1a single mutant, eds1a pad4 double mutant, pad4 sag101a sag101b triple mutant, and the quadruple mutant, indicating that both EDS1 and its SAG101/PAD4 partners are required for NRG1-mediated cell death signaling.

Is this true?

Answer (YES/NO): NO